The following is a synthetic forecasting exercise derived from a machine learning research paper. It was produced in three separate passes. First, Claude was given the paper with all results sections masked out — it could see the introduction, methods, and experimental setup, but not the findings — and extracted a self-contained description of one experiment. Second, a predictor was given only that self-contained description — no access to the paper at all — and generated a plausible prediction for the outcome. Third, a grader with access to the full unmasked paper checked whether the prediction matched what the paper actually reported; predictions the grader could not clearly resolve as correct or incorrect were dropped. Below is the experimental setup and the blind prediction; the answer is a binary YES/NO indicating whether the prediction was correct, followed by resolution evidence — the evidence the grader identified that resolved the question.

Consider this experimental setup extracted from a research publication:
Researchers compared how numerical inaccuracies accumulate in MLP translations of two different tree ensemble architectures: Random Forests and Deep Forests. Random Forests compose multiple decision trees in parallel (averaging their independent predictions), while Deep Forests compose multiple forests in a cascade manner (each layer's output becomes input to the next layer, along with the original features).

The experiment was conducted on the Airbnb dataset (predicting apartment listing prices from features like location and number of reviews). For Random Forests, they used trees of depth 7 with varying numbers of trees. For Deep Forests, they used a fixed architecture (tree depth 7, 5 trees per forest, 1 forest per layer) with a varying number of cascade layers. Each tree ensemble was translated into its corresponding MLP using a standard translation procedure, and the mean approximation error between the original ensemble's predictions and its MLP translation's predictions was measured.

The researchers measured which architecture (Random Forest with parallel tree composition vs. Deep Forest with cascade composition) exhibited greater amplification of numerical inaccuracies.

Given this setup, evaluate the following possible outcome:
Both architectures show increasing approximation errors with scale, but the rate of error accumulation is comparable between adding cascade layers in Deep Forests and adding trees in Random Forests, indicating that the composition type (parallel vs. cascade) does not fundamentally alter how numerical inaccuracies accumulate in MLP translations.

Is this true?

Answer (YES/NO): NO